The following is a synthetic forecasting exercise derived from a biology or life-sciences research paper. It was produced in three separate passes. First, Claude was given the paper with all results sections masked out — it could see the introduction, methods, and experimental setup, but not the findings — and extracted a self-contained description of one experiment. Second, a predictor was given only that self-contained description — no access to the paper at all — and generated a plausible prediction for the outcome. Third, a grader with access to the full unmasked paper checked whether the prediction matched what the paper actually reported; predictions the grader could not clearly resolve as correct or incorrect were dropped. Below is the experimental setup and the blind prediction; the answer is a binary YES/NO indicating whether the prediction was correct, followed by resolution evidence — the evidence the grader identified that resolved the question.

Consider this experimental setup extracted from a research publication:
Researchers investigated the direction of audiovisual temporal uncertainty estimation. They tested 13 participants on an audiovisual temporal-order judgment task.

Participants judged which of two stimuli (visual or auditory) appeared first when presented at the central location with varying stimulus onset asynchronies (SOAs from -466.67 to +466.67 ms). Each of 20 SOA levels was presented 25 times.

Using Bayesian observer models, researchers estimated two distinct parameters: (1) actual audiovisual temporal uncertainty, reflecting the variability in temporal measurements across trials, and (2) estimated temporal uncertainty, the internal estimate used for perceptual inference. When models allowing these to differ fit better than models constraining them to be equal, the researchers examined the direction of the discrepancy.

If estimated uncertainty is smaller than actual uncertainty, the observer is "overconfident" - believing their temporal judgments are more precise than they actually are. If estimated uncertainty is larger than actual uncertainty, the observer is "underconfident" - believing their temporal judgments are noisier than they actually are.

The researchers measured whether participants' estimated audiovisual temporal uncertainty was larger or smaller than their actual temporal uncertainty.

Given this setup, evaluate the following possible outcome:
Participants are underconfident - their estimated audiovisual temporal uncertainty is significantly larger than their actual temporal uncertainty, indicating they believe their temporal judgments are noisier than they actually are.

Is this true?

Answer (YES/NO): NO